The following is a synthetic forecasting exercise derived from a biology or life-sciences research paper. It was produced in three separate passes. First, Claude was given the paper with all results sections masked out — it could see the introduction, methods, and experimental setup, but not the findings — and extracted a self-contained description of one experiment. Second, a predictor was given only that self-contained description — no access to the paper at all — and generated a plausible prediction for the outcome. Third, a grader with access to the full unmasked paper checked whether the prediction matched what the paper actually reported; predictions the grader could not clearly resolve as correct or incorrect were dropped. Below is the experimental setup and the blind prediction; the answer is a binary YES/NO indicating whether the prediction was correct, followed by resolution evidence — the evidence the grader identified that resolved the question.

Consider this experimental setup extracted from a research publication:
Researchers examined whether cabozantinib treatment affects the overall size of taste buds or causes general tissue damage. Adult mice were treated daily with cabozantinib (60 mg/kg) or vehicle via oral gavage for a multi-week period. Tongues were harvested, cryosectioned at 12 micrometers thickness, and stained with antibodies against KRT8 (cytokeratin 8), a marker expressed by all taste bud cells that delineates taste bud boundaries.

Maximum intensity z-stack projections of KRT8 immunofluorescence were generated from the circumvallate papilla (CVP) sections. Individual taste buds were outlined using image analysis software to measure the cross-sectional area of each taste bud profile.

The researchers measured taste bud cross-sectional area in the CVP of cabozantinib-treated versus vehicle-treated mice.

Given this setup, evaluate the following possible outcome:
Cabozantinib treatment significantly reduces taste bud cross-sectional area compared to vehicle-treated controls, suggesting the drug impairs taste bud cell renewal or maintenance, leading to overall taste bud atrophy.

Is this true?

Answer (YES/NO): NO